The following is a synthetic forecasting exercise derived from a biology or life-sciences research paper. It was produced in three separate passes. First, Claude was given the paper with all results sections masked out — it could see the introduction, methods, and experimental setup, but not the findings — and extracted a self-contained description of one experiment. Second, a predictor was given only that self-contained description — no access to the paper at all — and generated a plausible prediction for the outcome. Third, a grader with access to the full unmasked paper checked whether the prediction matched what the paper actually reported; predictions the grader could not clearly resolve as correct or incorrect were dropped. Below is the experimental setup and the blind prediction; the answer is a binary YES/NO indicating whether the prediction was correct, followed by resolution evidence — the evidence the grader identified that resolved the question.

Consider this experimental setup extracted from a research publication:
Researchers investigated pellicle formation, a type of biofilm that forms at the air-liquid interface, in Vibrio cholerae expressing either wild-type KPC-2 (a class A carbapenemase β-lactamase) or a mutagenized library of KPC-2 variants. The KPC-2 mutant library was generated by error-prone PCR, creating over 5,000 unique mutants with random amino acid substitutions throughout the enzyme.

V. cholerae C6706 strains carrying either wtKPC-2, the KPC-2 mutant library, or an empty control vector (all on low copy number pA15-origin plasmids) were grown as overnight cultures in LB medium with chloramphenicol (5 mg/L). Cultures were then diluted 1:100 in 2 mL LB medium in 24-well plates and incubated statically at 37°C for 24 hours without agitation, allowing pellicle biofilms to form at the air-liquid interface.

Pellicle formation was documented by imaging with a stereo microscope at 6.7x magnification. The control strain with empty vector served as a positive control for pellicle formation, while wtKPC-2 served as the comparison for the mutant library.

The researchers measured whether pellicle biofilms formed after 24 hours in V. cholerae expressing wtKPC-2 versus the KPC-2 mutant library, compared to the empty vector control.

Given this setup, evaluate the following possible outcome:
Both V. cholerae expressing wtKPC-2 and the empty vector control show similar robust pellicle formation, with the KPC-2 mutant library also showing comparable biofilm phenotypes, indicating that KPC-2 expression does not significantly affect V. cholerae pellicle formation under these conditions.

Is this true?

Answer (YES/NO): NO